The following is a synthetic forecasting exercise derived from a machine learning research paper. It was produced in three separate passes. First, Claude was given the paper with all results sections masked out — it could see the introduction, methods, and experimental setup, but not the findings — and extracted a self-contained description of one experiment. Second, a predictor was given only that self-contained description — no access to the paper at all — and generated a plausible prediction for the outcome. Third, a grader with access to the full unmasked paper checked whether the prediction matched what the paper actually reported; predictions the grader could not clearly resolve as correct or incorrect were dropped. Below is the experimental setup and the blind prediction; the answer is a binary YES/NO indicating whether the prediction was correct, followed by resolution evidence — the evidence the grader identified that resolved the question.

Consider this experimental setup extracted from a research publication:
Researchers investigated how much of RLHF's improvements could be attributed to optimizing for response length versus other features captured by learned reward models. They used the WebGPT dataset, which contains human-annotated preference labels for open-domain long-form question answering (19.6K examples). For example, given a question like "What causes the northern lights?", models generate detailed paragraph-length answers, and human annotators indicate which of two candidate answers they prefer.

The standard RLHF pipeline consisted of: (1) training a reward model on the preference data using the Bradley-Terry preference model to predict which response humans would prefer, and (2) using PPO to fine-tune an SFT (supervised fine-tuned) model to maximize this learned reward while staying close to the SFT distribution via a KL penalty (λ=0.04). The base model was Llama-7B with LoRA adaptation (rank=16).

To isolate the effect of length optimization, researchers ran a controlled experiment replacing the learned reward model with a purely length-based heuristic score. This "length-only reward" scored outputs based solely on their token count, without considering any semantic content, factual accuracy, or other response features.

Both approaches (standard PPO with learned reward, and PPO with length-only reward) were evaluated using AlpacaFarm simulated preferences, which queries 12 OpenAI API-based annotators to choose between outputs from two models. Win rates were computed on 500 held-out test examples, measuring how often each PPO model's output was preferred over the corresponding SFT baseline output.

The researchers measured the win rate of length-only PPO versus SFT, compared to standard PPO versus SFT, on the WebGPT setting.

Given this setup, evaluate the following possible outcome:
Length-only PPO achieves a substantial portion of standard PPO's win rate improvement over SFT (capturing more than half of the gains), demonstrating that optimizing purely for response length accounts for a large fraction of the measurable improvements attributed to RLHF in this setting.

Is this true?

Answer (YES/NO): YES